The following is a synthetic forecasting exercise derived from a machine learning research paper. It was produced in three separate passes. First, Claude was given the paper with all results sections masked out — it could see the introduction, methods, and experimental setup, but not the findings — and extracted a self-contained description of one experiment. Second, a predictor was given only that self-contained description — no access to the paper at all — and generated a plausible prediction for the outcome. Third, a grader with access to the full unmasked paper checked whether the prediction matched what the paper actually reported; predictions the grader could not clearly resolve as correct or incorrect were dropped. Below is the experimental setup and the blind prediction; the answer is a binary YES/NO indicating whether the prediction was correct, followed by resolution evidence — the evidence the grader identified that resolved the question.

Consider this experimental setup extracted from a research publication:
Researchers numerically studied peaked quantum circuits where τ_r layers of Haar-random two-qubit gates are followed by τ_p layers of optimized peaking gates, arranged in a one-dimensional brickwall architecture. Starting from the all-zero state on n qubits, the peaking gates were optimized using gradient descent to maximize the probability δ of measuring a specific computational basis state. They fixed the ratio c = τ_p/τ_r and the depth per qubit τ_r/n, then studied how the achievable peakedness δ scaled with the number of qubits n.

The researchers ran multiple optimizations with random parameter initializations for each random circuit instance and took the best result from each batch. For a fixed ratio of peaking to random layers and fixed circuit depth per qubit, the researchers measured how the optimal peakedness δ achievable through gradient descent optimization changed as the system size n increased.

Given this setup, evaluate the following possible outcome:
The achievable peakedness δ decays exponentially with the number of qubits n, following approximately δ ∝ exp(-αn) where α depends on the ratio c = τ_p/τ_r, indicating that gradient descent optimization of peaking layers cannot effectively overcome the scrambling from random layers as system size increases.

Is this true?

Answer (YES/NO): YES